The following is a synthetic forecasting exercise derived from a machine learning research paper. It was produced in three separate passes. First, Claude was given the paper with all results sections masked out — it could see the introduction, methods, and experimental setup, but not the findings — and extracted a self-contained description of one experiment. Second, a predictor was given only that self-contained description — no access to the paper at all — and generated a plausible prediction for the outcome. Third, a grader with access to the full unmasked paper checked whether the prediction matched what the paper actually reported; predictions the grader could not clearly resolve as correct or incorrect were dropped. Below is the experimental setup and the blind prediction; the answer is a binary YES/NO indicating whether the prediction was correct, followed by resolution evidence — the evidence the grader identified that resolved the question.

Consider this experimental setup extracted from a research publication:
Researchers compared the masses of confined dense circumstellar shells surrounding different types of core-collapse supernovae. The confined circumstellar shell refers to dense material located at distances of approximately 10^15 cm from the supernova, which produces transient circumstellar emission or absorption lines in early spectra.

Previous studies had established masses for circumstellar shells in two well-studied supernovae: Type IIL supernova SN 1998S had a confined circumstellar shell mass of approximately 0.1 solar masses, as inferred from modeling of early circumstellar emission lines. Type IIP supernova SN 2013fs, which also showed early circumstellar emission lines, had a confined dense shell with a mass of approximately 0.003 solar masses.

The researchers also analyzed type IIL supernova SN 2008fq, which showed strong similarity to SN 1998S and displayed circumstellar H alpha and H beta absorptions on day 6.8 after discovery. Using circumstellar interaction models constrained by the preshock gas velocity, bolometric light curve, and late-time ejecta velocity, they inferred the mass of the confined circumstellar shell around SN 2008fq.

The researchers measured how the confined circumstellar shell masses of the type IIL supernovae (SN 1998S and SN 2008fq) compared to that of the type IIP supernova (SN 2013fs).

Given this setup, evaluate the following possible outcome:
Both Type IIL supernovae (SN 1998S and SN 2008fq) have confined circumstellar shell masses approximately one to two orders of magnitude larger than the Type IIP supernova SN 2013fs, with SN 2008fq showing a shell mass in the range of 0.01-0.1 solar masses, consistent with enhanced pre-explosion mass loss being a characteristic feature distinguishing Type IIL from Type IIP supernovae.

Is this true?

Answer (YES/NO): YES